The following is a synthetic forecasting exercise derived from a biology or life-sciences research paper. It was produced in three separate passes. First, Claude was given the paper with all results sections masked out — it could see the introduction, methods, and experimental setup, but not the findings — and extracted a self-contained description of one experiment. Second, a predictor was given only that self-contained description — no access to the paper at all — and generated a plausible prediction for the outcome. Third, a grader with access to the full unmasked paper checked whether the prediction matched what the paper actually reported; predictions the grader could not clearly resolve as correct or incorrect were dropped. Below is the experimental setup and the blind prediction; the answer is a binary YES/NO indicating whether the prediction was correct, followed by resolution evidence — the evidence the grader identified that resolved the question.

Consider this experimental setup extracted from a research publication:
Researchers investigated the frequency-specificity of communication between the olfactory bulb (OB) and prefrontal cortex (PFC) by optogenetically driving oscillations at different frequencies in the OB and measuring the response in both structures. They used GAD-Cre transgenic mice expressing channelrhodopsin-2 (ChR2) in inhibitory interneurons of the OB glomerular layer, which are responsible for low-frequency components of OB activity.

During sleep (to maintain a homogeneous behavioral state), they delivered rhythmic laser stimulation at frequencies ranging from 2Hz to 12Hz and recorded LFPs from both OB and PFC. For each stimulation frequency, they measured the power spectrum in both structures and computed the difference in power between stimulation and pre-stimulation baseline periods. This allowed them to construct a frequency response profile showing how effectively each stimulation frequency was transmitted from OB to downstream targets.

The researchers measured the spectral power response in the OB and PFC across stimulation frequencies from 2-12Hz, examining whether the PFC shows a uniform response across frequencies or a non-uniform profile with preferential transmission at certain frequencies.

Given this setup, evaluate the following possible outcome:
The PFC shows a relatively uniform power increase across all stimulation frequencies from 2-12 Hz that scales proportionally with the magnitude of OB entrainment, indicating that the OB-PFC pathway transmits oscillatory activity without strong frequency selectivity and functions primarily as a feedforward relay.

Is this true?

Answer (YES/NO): NO